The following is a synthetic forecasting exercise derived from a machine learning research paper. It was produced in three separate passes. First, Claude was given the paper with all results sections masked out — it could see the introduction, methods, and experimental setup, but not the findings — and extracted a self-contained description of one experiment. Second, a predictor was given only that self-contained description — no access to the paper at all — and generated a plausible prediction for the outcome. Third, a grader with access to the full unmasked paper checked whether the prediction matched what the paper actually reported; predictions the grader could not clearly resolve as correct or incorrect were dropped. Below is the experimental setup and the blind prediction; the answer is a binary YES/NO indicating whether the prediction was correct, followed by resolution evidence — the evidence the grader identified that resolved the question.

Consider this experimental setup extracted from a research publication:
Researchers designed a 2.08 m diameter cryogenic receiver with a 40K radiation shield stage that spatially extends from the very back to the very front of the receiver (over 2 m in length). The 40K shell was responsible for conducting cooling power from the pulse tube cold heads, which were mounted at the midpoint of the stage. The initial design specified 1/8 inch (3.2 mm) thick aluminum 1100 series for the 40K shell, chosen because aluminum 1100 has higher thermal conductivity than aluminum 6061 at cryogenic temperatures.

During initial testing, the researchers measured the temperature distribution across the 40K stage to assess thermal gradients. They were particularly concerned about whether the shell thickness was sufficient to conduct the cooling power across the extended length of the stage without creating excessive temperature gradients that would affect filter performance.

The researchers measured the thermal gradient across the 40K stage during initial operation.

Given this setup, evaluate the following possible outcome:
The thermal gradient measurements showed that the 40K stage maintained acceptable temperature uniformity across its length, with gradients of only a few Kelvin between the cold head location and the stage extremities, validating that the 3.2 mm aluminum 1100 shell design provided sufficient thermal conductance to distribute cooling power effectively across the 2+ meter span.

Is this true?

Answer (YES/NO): NO